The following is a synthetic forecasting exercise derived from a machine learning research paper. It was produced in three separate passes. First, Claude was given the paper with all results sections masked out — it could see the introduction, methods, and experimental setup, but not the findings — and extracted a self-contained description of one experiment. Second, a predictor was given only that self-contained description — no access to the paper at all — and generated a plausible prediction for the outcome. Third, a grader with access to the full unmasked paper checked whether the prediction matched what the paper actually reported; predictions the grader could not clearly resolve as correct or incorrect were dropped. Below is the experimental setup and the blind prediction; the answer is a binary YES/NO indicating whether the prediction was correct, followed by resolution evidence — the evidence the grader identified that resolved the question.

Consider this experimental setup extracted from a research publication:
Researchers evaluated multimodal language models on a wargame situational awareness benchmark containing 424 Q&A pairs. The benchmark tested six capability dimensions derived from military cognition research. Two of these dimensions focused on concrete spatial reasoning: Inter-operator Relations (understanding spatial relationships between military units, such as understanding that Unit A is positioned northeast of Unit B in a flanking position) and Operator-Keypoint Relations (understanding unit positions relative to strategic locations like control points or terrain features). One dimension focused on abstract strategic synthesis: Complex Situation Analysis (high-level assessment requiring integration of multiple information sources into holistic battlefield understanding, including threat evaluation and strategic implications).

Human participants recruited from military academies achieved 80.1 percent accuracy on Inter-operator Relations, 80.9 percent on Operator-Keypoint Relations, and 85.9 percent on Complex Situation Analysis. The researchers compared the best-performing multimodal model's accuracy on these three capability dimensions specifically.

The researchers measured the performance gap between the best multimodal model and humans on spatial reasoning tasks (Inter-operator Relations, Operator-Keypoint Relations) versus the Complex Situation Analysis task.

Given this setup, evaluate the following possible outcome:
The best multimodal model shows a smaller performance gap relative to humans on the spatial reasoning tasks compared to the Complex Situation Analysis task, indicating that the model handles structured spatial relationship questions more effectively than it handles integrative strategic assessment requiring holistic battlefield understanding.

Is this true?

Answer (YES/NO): YES